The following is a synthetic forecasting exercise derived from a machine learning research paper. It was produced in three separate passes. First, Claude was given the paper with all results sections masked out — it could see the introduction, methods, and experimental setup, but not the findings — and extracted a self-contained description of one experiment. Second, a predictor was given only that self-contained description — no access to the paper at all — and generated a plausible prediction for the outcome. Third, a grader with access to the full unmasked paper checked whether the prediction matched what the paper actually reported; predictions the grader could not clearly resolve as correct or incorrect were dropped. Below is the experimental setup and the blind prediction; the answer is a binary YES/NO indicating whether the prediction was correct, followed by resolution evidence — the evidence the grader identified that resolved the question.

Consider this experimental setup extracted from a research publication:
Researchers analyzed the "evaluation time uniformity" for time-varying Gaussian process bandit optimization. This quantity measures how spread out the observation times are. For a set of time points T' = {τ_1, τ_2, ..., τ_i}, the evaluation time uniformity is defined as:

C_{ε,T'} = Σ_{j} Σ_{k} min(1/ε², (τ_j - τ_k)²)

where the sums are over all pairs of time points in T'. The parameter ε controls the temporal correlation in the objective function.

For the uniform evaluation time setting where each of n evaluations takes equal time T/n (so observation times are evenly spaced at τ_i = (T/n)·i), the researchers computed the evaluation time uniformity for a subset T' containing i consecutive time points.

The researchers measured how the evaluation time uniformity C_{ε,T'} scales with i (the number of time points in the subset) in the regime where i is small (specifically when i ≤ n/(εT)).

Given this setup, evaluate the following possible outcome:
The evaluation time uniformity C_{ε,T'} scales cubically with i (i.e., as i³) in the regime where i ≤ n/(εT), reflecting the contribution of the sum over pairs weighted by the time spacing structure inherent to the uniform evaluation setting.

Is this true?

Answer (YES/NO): NO